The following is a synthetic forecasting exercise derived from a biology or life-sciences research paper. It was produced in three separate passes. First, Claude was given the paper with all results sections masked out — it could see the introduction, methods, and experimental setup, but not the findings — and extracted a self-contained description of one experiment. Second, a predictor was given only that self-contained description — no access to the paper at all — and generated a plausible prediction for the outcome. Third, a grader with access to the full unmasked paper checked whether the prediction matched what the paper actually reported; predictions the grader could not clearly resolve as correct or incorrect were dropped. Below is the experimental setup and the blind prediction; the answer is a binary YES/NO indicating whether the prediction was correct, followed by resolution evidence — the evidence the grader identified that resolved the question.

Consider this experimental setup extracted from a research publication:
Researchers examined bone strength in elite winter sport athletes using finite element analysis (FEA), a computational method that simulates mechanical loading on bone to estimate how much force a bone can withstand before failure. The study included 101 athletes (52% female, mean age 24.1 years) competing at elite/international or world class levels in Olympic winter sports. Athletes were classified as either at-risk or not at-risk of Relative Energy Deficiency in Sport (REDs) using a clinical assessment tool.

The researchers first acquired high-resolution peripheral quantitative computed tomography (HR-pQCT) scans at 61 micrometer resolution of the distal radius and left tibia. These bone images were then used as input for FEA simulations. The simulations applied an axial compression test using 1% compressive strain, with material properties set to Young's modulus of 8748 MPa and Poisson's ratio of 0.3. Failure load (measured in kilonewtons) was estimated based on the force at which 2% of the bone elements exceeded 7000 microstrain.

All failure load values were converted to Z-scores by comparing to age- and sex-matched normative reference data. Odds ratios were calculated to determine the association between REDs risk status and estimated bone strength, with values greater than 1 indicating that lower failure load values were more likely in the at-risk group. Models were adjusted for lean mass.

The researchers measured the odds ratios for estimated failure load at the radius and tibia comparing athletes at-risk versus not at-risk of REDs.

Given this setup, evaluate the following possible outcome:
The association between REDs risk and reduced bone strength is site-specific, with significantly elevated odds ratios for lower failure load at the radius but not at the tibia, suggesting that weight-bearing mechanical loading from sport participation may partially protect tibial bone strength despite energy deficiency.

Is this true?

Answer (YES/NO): NO